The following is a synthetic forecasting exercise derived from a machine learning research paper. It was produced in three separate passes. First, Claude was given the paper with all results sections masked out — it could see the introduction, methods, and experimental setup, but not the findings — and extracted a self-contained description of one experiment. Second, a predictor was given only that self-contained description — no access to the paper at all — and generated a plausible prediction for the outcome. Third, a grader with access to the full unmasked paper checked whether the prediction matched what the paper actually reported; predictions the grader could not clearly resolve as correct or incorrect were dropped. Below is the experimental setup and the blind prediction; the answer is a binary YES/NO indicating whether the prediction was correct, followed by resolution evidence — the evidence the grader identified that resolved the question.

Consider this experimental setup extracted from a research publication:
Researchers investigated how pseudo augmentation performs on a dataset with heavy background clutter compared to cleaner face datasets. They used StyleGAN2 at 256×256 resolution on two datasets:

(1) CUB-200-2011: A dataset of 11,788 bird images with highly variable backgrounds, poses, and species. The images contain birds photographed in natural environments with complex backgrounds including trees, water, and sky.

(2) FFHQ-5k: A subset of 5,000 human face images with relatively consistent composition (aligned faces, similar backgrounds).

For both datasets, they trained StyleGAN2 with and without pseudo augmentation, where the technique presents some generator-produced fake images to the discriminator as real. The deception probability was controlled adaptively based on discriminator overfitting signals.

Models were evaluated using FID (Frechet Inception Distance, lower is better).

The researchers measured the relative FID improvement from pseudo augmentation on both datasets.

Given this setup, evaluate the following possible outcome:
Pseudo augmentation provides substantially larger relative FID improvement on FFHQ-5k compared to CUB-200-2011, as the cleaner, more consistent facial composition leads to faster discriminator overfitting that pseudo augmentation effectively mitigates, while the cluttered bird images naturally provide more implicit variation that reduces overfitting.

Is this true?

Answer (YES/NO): YES